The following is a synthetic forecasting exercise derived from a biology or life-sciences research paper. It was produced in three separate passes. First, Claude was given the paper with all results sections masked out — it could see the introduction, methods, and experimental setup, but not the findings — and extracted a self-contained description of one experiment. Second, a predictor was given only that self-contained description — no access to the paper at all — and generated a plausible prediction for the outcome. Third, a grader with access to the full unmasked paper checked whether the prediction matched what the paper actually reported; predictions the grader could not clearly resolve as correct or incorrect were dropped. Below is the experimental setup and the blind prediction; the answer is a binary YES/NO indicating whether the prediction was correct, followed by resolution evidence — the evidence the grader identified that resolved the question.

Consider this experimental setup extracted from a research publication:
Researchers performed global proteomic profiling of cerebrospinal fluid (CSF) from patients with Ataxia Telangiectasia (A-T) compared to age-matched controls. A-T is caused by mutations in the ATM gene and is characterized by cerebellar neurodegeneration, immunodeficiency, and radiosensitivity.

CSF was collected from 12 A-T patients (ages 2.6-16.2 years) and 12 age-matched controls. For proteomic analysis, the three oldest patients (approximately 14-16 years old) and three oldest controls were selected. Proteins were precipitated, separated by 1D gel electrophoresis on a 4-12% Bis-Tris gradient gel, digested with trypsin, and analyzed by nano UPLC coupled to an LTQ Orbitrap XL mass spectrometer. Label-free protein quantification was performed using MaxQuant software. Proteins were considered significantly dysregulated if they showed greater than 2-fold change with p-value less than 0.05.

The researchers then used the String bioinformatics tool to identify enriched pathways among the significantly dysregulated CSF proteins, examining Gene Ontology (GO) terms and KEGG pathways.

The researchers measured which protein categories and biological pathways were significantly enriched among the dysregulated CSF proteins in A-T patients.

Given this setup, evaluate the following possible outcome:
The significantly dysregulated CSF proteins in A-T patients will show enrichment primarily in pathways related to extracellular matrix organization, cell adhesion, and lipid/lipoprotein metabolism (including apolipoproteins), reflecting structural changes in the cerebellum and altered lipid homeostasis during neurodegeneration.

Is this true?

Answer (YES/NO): NO